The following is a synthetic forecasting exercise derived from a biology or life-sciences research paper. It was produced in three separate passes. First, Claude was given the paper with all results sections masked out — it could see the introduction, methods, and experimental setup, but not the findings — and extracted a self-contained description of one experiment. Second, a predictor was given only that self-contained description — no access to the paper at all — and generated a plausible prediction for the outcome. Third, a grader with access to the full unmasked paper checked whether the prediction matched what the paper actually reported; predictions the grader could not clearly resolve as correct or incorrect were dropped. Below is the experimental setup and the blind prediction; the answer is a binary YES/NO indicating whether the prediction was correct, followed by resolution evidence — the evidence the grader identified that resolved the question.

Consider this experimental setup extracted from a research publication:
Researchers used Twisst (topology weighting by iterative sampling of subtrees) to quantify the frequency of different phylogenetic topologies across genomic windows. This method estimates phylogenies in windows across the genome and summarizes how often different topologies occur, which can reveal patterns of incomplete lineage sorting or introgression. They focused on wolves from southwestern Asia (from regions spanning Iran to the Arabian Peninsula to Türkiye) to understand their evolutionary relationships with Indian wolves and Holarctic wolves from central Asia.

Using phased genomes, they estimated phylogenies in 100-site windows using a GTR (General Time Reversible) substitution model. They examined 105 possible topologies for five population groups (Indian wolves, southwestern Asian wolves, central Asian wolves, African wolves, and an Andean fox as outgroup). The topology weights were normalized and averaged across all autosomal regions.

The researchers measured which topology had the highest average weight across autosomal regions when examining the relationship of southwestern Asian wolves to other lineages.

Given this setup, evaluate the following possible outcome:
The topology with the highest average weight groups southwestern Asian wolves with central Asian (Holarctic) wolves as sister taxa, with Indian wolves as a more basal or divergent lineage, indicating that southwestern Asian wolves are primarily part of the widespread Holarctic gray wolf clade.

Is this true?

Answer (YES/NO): NO